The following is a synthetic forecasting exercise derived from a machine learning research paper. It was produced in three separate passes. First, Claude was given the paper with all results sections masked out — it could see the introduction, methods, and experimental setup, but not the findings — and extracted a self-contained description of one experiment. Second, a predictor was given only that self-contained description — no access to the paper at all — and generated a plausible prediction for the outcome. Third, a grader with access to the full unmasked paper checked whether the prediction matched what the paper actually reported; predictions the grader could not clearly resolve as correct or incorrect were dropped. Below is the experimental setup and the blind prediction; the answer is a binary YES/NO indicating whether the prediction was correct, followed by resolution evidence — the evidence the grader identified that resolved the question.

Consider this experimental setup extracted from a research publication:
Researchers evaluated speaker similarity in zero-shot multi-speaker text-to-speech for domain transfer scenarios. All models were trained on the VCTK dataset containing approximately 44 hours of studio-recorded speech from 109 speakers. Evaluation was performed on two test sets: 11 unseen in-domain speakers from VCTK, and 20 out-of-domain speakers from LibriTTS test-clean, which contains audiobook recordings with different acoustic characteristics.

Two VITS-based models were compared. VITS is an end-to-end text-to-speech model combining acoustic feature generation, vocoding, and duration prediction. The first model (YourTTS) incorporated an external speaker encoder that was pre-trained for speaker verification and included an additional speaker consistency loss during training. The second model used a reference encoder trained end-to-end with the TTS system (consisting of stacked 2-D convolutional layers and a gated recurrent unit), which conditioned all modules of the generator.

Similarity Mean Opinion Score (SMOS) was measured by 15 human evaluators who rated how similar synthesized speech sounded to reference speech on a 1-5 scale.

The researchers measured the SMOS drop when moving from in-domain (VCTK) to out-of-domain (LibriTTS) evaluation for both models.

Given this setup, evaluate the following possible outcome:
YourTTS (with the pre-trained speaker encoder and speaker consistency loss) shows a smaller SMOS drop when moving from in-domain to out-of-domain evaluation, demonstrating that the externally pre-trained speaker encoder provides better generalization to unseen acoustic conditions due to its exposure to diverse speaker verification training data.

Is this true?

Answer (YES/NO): NO